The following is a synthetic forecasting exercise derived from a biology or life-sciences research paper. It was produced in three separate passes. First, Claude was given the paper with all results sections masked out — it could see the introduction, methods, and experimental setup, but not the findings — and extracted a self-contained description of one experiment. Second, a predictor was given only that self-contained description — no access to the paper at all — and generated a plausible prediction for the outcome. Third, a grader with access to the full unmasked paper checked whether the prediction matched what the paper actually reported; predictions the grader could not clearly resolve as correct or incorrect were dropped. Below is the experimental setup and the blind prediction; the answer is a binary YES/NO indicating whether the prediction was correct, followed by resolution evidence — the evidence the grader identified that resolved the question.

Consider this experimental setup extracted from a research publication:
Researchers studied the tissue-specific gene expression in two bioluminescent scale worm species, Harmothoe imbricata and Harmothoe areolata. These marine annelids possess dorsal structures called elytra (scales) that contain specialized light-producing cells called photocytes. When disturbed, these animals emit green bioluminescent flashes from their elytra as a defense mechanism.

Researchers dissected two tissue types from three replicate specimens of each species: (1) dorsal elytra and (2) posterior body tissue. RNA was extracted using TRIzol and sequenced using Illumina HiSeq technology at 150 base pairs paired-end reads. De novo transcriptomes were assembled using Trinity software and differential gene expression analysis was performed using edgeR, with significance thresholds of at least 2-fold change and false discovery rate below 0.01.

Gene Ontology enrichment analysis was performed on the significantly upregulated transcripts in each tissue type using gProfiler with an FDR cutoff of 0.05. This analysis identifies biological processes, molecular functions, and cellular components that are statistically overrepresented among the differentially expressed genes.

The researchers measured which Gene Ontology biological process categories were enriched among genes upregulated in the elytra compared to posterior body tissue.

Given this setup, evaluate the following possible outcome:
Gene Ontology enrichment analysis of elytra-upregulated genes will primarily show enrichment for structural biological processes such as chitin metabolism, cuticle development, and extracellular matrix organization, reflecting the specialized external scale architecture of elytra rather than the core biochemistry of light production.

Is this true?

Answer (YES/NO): NO